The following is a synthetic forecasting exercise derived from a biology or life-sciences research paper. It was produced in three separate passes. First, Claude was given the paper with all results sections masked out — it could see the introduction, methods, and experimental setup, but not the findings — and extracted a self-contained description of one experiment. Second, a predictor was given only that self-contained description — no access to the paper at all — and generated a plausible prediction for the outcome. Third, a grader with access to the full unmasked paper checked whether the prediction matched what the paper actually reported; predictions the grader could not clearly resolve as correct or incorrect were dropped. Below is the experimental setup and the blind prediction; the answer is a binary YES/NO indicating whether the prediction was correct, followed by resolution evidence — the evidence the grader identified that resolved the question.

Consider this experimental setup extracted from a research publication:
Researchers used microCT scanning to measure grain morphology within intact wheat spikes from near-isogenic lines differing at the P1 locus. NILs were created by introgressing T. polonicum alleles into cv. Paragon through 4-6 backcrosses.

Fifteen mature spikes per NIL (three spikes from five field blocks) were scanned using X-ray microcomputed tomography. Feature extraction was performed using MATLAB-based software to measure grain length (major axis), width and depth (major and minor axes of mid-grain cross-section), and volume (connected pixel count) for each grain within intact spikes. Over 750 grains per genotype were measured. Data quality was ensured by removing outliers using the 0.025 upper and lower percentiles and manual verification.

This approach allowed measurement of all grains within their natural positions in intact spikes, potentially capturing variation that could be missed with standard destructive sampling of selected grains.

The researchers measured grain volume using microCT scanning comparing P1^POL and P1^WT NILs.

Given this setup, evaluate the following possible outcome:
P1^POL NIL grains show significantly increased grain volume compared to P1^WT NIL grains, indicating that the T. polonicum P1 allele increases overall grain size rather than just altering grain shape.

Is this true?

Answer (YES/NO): YES